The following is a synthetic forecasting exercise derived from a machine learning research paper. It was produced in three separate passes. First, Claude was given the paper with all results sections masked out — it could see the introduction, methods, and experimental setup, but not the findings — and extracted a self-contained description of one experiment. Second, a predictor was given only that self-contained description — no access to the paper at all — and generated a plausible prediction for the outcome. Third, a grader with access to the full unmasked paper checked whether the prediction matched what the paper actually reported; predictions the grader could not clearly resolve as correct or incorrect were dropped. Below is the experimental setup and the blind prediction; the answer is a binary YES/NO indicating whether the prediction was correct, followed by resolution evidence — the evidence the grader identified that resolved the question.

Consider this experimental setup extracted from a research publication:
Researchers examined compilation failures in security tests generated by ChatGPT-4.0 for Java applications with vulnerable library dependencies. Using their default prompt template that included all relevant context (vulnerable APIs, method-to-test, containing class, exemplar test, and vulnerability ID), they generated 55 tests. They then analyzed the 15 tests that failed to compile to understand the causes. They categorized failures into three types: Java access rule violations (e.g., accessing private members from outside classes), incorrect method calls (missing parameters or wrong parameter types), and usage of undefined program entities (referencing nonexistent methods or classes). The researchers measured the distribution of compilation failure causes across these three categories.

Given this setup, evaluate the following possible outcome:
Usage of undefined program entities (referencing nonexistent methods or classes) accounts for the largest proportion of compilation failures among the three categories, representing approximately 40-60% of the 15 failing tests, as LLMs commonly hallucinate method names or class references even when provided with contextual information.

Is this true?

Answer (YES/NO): NO